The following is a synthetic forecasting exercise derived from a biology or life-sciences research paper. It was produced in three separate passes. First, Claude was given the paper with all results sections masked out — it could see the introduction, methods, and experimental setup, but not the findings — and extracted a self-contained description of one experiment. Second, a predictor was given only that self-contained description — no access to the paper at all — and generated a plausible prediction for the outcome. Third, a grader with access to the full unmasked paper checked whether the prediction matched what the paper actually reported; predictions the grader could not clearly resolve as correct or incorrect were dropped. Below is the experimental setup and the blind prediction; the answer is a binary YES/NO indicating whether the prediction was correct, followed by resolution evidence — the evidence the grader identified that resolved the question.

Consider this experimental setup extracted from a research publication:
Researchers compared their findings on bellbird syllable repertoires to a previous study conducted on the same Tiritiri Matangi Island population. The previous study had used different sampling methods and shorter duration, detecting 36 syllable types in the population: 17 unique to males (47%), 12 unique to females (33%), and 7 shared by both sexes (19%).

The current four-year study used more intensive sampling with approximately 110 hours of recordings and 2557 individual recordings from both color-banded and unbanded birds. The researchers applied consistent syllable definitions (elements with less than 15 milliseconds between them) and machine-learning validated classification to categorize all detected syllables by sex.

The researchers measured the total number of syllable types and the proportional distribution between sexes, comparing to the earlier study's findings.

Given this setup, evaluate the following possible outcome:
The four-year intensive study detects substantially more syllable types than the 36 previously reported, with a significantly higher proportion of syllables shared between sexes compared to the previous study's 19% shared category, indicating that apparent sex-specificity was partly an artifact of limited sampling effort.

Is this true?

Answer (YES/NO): NO